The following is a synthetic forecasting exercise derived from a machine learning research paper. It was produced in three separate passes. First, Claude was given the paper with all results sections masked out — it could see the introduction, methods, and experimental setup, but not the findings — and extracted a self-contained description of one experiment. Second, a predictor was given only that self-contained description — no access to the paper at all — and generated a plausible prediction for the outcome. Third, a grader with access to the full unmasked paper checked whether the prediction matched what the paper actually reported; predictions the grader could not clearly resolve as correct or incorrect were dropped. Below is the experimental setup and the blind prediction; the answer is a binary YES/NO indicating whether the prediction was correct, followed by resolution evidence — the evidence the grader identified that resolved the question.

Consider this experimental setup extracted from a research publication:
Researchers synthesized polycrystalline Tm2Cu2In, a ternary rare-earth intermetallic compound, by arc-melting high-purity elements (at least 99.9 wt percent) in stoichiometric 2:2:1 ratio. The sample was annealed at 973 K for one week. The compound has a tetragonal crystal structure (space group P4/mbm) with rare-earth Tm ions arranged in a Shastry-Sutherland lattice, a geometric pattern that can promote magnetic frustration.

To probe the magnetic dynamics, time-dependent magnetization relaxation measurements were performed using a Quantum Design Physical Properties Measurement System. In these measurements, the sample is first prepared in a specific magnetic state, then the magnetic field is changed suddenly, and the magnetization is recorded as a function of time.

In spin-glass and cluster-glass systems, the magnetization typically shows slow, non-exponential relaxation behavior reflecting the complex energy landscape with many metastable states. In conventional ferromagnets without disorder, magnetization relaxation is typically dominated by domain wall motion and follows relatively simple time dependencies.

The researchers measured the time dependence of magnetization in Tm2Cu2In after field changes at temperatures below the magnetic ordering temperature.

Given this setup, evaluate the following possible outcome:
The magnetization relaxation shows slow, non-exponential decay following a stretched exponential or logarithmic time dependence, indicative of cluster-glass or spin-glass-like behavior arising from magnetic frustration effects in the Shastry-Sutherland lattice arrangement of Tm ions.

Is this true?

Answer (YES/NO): YES